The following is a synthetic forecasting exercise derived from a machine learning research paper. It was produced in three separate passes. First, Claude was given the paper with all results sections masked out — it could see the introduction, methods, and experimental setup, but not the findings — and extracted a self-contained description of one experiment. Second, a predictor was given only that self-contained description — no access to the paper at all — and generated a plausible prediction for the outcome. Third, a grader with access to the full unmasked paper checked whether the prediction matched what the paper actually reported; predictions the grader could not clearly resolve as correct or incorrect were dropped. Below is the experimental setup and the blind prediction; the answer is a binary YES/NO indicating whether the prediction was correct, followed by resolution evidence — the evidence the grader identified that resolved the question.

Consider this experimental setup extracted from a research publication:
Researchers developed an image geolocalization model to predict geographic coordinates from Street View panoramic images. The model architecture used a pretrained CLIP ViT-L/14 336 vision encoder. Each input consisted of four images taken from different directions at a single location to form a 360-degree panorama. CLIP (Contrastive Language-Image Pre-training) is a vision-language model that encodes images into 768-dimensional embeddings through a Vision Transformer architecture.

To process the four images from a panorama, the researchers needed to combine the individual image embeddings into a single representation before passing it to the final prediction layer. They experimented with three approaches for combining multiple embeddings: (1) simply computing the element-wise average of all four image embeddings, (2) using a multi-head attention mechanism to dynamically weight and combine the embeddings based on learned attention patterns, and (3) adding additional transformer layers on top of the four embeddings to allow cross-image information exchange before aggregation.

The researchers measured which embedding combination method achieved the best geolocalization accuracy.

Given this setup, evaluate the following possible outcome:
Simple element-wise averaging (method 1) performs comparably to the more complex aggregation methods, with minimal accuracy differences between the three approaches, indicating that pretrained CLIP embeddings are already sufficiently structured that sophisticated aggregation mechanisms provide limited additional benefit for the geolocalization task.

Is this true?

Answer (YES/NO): NO